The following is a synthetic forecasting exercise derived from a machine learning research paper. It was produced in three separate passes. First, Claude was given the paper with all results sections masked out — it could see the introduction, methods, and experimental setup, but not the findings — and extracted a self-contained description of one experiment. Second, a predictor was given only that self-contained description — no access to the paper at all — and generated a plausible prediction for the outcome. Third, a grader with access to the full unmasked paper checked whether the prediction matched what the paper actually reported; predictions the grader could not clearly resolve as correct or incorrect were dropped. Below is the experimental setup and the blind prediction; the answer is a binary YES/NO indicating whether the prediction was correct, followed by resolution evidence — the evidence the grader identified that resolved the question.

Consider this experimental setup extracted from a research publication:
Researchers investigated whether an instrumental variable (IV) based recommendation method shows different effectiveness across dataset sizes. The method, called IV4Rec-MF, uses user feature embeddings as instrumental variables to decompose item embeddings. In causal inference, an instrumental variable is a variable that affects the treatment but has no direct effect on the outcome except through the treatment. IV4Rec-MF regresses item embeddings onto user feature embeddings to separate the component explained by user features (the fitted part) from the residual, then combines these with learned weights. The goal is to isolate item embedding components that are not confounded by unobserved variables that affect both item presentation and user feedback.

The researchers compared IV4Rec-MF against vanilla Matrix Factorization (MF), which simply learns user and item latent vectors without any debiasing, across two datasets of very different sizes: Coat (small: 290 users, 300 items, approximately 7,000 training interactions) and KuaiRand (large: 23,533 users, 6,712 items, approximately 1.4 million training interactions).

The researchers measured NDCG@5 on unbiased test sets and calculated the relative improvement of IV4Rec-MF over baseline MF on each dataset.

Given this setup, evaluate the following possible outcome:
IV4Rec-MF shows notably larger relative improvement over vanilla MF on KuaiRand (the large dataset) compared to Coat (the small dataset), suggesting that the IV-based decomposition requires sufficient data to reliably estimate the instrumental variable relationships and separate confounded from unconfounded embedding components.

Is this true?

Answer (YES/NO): NO